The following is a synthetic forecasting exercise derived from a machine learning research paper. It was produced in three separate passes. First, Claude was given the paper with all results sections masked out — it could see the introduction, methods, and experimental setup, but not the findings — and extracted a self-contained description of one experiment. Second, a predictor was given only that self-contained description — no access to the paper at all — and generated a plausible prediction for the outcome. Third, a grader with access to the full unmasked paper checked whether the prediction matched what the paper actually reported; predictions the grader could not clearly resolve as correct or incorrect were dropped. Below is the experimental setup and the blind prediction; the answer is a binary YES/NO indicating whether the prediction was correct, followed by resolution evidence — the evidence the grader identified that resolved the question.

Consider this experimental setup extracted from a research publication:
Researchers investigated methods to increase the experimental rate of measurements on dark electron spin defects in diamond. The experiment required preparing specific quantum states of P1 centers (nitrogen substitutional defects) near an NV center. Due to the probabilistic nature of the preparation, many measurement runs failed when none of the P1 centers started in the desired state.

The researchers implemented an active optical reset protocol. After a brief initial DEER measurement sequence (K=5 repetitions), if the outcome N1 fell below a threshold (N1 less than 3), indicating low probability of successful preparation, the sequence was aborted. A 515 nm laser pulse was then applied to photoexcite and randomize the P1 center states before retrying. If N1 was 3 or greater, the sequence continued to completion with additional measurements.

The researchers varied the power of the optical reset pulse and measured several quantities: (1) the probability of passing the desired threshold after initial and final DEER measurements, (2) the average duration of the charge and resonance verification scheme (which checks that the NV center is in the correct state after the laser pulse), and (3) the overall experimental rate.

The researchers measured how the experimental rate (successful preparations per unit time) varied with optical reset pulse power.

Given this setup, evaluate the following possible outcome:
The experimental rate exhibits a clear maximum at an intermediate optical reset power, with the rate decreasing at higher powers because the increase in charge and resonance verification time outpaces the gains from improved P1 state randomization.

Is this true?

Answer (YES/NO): YES